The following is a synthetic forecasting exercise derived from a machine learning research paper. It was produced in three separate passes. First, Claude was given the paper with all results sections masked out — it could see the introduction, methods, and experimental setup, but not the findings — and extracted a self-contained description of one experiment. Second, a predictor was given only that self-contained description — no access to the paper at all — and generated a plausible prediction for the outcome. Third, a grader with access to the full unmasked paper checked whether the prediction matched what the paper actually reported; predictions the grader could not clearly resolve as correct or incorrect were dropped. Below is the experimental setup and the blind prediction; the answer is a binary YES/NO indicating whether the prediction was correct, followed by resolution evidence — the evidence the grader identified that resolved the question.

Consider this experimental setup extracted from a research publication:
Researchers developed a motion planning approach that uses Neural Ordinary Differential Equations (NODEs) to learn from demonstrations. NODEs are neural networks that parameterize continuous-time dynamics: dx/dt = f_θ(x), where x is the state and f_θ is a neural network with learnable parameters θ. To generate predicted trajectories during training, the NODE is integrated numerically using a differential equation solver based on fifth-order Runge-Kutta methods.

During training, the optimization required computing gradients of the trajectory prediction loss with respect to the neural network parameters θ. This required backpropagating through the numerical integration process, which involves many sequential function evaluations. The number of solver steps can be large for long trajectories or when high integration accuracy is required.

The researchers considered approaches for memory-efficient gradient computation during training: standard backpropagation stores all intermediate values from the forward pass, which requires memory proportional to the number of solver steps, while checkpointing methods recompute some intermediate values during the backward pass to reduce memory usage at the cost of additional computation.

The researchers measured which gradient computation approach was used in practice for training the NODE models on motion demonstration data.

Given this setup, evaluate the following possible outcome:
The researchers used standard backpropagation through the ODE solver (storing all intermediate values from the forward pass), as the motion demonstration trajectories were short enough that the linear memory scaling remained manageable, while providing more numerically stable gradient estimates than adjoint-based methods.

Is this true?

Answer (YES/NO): NO